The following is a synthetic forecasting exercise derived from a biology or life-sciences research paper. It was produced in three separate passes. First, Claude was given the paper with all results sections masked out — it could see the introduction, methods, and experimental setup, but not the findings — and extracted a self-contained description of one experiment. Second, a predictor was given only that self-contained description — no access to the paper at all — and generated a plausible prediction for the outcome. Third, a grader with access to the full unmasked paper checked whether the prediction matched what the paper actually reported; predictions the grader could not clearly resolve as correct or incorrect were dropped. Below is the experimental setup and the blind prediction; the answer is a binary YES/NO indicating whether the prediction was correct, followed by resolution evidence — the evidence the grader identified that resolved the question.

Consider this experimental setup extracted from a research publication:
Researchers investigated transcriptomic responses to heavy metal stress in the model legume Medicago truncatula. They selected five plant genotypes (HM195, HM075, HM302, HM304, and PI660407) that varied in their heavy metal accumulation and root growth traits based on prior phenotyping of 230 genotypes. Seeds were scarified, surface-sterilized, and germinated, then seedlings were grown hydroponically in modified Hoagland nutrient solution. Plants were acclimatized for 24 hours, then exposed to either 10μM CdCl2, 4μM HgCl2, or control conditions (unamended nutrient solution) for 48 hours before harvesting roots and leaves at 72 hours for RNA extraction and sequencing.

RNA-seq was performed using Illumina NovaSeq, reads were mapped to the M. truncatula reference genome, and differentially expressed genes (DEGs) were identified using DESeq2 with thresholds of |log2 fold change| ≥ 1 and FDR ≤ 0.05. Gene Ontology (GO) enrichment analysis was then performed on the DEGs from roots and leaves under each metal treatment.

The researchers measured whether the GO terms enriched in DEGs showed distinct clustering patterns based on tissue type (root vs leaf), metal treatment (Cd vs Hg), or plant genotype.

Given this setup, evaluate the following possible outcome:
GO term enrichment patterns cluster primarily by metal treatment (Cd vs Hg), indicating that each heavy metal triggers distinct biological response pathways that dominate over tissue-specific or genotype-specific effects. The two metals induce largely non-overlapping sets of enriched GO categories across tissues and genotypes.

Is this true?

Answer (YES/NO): NO